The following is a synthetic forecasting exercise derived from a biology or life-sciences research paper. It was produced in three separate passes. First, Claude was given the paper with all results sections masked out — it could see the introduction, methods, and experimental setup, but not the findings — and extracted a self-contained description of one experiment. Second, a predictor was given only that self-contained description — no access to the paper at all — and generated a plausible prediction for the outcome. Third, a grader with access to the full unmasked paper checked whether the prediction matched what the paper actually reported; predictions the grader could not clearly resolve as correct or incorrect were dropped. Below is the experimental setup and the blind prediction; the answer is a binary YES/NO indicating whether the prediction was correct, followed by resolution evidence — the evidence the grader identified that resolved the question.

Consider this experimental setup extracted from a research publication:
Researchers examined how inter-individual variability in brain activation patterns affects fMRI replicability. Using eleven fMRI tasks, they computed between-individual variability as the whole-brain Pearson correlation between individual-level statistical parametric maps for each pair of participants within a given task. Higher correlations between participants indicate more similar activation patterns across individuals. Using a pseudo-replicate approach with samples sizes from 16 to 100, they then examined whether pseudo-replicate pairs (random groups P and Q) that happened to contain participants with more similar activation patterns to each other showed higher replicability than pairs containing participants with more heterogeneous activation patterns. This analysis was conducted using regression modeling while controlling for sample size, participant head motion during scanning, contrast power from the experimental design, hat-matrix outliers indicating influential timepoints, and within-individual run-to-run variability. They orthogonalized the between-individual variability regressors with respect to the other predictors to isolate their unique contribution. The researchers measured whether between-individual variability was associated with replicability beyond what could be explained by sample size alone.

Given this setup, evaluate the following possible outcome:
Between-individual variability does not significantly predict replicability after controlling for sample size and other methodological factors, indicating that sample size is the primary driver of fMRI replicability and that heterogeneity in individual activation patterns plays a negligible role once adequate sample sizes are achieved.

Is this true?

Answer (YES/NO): NO